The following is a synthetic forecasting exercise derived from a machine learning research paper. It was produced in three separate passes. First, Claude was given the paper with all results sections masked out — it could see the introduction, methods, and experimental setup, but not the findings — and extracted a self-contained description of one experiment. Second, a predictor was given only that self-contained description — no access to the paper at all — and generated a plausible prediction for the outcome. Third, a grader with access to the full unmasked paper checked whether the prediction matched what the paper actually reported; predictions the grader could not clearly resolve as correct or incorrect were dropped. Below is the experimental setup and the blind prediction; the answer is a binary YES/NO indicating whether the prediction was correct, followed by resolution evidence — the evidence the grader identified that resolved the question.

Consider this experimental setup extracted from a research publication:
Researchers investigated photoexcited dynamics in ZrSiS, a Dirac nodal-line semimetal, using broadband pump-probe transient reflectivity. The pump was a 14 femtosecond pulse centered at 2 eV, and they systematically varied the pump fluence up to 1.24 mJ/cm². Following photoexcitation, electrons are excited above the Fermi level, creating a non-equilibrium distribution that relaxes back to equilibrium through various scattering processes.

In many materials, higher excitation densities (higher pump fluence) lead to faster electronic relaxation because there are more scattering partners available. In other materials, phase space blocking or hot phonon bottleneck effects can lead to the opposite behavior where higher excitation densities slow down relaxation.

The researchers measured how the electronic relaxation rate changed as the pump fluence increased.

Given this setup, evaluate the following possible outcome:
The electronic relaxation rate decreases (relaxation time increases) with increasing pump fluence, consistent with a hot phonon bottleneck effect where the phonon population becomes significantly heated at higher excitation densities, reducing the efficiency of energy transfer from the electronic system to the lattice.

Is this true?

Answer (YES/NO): NO